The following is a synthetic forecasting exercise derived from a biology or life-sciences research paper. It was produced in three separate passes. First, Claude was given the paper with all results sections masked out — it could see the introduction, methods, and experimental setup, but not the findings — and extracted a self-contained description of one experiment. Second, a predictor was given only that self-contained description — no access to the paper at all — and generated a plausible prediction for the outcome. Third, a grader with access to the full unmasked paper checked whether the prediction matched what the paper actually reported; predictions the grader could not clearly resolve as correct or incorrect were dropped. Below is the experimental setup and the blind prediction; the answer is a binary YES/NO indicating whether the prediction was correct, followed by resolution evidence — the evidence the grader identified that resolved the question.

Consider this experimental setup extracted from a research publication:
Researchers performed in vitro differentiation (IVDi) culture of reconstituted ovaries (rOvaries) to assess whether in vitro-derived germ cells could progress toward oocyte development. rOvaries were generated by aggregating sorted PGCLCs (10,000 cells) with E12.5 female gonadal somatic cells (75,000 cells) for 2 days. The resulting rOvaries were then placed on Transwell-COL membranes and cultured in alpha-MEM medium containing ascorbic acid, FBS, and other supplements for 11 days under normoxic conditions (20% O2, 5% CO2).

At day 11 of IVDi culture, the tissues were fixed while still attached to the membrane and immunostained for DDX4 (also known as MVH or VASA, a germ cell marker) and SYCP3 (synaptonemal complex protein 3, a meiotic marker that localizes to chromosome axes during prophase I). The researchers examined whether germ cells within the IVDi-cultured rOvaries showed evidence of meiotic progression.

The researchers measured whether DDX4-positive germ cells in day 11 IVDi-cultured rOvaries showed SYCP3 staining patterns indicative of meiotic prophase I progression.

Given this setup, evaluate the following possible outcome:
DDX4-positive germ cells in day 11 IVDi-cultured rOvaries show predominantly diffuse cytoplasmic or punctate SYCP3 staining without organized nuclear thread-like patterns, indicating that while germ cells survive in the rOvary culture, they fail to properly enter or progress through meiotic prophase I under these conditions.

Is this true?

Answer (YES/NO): NO